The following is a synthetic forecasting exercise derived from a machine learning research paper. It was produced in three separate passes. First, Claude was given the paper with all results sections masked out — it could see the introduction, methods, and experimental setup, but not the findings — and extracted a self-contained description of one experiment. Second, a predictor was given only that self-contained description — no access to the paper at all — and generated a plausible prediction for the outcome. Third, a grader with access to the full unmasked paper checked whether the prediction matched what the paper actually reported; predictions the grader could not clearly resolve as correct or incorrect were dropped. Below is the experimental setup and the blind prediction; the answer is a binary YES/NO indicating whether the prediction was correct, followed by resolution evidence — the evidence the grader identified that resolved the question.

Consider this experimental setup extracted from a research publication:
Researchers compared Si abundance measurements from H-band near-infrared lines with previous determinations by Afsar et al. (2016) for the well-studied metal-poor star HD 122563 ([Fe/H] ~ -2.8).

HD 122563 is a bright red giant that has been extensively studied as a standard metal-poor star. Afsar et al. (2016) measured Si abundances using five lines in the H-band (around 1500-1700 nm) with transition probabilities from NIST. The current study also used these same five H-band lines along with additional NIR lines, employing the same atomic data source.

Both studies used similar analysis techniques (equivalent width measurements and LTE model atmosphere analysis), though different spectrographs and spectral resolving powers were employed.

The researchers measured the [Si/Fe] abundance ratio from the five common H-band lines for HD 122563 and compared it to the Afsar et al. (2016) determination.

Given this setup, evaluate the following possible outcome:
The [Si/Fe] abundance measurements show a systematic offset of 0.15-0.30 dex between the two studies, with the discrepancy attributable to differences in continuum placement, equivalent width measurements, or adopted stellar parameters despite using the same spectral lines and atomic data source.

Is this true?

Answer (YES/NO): NO